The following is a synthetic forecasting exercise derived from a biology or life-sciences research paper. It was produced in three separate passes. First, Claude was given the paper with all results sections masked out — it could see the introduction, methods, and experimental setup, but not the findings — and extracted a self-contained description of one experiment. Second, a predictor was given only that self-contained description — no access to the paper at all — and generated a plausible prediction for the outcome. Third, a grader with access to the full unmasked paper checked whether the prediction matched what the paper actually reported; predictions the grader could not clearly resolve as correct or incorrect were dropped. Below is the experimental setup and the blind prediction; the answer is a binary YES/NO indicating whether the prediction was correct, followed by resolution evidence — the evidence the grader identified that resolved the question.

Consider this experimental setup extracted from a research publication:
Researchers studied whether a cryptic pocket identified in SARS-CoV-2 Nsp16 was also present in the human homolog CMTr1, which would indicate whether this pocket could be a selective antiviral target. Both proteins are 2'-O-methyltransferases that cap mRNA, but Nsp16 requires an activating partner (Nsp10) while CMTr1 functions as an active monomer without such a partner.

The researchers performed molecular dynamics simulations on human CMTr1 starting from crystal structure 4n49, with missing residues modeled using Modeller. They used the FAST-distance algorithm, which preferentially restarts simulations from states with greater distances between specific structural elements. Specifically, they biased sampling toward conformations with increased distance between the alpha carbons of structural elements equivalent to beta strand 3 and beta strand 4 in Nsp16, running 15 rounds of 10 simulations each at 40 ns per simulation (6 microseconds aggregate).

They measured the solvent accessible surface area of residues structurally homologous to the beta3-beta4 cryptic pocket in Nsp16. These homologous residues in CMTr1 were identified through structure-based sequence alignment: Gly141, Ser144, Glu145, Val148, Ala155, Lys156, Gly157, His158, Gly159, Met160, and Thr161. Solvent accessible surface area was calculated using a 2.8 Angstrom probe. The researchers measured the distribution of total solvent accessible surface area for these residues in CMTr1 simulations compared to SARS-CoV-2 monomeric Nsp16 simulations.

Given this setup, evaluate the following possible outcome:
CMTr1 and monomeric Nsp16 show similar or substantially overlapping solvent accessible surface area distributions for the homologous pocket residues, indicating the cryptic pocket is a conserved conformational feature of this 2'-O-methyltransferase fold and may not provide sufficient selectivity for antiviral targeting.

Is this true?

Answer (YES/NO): NO